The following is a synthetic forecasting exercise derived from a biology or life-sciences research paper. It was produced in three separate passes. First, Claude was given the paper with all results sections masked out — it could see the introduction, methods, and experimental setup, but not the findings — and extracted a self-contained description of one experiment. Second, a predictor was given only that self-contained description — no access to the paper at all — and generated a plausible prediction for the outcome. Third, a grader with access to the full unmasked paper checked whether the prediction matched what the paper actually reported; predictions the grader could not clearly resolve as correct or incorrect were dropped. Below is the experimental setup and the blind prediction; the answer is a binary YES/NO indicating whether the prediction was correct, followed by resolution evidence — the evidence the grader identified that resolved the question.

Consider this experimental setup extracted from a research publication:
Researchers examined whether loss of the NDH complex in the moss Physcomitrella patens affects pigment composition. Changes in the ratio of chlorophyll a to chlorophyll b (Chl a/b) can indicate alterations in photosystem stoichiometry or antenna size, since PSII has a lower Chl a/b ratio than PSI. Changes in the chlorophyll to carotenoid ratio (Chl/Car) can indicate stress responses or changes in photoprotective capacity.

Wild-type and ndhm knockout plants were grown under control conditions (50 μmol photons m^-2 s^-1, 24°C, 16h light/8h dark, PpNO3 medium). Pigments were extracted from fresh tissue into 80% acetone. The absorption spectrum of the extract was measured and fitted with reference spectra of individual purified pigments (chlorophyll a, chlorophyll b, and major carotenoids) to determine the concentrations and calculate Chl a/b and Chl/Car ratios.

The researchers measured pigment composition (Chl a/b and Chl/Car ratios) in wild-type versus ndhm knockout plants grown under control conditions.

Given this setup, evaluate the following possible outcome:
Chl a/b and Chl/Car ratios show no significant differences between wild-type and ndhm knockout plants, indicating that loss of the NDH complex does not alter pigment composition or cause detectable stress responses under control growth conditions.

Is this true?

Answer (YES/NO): YES